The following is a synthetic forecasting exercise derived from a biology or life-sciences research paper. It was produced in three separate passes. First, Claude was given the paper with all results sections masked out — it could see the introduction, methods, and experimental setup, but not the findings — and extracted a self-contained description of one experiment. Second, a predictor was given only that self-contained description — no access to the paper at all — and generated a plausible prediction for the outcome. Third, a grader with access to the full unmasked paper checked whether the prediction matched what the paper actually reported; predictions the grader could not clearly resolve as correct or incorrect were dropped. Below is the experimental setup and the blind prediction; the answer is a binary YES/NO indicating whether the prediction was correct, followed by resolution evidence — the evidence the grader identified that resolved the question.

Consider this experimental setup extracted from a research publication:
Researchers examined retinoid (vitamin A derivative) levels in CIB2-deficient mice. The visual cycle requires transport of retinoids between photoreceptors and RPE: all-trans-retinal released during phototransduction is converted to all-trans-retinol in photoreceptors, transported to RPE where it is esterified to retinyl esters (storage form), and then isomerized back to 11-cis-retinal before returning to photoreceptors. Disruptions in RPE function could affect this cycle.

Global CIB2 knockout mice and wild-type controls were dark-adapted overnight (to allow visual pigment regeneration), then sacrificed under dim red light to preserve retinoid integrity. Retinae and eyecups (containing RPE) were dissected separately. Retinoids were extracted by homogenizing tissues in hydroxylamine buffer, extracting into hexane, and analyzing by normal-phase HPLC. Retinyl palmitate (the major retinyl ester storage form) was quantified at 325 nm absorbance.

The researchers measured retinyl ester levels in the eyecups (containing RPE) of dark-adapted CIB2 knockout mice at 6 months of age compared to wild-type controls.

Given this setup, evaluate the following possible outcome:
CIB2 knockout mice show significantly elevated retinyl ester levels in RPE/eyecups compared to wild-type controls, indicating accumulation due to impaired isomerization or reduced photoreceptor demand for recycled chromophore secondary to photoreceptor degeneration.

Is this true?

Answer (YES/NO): NO